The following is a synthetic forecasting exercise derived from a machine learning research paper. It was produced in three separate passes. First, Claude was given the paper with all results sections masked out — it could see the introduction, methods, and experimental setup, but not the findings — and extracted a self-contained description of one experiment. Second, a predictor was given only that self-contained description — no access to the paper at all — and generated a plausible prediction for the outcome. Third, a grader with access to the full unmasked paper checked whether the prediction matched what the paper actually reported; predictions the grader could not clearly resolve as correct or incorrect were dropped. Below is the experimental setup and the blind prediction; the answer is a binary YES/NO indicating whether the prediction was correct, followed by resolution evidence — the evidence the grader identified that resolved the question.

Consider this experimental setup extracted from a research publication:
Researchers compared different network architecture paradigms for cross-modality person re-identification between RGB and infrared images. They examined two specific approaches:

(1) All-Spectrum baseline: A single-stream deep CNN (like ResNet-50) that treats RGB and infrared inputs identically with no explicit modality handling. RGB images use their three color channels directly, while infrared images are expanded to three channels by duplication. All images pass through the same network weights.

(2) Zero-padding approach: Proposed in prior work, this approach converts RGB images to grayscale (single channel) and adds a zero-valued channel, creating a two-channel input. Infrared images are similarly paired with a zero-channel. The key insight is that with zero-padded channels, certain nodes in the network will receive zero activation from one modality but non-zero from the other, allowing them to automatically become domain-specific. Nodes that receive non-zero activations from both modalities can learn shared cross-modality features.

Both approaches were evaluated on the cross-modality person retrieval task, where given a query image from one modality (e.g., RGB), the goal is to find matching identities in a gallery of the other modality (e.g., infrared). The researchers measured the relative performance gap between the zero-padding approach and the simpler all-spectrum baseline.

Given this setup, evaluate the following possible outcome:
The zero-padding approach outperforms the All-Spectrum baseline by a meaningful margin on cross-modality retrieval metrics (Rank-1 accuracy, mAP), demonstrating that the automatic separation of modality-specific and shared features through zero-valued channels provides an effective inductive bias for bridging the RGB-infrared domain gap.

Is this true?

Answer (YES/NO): YES